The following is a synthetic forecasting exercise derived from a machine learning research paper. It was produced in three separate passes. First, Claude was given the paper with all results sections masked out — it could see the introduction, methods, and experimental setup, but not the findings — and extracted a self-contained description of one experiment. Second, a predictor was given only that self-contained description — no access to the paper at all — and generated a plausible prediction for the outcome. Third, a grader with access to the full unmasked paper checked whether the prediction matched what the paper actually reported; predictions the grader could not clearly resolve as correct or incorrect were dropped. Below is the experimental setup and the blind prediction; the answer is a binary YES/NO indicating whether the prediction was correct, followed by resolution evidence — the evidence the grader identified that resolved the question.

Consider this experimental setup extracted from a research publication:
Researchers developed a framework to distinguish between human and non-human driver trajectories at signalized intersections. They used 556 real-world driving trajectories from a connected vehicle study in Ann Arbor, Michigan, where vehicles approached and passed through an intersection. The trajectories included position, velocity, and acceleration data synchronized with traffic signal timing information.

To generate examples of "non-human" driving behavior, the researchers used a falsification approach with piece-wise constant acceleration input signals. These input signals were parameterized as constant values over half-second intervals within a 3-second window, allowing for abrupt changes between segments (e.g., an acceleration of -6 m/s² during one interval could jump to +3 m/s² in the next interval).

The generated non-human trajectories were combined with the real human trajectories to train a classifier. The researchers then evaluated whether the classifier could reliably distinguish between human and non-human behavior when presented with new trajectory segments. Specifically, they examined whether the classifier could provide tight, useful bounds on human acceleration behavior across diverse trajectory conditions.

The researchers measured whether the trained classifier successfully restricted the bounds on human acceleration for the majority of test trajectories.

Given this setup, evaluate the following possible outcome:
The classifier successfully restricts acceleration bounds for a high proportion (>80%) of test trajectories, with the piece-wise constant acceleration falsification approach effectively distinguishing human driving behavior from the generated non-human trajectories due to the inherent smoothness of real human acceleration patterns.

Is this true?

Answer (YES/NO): NO